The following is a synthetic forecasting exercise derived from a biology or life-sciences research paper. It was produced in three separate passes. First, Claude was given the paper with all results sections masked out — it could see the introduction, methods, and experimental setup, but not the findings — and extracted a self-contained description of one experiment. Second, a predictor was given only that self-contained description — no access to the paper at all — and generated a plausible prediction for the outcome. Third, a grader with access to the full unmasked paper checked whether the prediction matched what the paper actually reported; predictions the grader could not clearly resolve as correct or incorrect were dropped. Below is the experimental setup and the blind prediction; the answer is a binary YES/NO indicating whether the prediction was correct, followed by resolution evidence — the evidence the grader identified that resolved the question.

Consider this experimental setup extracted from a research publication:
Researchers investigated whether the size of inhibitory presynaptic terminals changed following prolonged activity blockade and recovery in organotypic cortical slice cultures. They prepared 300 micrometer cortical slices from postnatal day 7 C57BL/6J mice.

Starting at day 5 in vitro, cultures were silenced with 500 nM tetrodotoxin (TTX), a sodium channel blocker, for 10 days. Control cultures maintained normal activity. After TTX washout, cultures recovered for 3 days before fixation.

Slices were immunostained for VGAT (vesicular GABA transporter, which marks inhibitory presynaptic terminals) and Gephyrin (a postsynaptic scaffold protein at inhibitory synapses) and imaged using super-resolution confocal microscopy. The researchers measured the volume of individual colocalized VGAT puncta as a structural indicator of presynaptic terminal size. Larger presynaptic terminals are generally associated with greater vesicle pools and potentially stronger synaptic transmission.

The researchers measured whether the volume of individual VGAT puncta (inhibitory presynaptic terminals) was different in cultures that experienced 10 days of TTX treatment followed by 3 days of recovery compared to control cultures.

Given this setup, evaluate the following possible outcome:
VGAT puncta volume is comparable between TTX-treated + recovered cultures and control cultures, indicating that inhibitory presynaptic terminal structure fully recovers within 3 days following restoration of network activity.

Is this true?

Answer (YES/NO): NO